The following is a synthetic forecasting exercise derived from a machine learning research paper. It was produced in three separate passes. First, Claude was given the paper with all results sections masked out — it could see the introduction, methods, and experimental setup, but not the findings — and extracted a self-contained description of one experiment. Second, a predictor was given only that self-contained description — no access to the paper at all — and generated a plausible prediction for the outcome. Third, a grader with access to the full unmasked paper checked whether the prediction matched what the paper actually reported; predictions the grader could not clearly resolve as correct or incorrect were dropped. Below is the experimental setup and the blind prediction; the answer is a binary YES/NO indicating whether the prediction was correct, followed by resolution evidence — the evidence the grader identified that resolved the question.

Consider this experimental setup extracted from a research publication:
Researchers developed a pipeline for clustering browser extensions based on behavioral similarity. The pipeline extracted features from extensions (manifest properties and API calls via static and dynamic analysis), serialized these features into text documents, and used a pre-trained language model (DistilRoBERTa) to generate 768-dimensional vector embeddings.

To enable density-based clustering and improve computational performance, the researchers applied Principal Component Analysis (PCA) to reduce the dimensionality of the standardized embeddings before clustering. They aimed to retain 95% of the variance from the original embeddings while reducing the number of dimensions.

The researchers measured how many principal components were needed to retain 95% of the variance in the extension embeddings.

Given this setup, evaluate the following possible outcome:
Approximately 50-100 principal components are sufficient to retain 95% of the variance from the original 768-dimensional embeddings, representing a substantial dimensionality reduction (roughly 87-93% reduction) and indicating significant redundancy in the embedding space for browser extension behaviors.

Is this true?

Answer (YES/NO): NO